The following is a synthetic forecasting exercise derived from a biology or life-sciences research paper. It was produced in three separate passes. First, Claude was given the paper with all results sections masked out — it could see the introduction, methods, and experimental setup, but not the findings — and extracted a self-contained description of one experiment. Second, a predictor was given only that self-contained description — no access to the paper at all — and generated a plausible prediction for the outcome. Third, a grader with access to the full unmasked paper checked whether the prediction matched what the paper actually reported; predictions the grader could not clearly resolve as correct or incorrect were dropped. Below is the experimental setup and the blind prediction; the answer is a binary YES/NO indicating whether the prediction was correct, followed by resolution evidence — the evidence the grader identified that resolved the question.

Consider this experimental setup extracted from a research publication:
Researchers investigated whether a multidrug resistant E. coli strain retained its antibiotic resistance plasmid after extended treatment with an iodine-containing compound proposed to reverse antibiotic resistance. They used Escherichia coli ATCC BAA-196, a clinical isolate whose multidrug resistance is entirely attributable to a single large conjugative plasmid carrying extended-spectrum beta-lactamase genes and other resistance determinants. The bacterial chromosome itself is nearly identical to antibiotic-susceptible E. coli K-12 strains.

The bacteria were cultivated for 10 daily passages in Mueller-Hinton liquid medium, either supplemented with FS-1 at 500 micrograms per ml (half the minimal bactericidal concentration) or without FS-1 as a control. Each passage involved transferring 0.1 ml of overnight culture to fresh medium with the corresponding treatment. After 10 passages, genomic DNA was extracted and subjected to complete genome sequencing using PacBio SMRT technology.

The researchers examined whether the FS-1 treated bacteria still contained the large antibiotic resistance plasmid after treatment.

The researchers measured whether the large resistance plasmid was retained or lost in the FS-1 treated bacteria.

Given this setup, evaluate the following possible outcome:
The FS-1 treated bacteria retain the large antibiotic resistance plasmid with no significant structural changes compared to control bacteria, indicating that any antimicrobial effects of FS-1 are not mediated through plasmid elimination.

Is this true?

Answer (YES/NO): NO